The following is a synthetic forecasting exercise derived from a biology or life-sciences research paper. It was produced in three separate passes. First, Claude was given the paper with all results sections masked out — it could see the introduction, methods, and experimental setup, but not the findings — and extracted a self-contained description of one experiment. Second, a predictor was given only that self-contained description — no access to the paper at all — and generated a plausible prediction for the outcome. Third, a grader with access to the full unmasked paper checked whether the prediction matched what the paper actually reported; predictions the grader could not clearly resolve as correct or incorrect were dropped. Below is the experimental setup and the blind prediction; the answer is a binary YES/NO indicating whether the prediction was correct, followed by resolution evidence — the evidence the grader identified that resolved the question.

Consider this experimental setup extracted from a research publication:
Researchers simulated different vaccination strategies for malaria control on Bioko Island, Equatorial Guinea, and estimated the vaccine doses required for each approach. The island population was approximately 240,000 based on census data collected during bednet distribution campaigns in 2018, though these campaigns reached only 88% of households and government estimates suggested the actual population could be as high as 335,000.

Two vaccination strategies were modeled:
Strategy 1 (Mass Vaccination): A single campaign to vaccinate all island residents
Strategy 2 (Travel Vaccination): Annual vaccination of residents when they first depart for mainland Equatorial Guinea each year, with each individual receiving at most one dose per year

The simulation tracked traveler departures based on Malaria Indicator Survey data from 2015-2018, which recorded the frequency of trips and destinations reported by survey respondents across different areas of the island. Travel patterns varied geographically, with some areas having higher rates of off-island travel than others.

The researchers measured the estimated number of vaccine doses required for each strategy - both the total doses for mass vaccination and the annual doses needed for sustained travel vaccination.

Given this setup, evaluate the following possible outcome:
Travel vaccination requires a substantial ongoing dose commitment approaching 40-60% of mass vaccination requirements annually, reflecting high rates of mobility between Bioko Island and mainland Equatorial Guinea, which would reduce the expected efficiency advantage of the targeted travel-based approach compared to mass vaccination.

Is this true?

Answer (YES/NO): YES